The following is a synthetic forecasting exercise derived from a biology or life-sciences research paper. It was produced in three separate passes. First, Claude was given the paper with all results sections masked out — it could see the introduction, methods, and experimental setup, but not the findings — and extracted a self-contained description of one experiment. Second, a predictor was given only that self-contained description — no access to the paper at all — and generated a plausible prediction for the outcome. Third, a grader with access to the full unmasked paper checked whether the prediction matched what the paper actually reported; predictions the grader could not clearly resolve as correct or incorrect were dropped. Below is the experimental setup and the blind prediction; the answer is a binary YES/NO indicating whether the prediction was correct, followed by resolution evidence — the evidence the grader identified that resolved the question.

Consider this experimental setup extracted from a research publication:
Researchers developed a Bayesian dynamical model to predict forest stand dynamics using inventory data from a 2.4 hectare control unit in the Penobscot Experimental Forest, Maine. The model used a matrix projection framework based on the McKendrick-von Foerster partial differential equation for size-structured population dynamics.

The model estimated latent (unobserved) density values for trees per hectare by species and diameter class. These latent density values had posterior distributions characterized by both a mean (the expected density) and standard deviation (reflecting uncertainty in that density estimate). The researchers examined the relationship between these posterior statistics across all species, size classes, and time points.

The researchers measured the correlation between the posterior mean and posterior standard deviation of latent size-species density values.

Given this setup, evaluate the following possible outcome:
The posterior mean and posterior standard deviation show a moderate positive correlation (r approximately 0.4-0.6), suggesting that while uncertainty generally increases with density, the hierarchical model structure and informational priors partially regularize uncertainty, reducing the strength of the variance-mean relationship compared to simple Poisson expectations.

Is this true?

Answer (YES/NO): NO